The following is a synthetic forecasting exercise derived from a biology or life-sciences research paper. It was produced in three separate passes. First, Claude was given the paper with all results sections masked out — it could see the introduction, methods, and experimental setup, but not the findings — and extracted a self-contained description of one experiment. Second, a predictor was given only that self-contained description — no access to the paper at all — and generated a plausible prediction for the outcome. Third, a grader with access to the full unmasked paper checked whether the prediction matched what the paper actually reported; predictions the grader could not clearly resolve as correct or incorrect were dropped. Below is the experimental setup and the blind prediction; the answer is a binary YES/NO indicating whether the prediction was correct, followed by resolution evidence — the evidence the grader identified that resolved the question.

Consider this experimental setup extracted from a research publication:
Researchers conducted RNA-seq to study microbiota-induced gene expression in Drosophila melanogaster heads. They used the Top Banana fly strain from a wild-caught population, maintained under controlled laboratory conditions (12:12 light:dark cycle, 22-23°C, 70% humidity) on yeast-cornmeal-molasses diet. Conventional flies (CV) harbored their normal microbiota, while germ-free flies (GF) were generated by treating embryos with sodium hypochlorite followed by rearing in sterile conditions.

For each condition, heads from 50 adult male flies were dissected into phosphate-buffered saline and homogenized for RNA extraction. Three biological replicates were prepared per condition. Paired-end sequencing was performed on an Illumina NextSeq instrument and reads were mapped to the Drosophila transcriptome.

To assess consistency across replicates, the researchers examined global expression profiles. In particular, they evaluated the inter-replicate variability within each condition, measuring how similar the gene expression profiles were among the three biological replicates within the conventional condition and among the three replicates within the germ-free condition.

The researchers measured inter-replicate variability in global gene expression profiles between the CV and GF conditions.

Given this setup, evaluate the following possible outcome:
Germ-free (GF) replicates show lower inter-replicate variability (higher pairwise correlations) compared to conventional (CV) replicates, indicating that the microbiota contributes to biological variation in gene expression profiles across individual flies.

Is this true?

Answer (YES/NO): YES